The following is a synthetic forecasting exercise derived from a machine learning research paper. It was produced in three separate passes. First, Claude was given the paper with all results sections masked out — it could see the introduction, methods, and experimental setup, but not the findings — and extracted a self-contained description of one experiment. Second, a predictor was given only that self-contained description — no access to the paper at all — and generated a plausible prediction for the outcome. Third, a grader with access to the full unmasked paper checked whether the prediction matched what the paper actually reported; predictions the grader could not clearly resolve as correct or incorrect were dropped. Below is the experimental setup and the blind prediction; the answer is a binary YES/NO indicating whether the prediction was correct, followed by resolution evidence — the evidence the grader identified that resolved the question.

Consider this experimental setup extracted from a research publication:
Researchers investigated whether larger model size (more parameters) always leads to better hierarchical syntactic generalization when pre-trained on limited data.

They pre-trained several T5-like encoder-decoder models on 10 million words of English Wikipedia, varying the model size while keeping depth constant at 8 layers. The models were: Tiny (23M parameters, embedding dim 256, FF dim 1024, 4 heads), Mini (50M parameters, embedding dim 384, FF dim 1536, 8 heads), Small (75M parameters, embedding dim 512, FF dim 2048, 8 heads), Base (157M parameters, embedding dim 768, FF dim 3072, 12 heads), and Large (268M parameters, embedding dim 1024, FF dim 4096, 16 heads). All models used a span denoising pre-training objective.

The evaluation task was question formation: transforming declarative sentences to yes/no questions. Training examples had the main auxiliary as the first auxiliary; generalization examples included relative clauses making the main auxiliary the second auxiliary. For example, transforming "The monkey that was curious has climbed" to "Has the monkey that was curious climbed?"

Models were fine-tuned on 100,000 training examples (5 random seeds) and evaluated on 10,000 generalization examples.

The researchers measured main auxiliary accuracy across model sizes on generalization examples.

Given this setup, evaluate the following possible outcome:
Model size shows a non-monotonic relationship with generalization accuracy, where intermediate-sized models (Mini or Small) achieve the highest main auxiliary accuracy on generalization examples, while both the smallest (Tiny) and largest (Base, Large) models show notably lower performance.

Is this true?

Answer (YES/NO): NO